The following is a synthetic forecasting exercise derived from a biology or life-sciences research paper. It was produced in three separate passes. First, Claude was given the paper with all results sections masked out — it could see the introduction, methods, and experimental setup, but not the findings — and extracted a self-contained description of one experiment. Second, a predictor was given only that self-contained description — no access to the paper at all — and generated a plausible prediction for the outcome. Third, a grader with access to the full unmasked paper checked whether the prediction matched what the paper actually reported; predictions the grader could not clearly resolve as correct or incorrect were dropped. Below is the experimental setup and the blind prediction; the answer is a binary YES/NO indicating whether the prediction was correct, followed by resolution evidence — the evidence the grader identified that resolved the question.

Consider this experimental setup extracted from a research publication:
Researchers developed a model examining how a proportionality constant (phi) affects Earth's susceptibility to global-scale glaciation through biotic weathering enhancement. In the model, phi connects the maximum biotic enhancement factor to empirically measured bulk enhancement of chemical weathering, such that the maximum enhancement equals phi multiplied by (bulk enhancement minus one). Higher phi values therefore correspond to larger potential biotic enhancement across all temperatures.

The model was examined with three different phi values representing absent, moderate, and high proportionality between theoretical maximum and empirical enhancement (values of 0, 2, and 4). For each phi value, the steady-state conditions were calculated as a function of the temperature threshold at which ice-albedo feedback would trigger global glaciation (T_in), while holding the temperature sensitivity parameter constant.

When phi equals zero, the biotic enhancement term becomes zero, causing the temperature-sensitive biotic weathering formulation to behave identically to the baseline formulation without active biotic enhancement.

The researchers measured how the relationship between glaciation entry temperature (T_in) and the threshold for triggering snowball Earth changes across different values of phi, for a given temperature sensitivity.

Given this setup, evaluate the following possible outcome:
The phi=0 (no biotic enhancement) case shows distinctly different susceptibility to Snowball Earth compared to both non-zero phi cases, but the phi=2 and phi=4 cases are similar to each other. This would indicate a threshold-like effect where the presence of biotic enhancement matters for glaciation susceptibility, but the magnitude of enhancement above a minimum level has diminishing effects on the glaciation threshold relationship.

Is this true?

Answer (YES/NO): NO